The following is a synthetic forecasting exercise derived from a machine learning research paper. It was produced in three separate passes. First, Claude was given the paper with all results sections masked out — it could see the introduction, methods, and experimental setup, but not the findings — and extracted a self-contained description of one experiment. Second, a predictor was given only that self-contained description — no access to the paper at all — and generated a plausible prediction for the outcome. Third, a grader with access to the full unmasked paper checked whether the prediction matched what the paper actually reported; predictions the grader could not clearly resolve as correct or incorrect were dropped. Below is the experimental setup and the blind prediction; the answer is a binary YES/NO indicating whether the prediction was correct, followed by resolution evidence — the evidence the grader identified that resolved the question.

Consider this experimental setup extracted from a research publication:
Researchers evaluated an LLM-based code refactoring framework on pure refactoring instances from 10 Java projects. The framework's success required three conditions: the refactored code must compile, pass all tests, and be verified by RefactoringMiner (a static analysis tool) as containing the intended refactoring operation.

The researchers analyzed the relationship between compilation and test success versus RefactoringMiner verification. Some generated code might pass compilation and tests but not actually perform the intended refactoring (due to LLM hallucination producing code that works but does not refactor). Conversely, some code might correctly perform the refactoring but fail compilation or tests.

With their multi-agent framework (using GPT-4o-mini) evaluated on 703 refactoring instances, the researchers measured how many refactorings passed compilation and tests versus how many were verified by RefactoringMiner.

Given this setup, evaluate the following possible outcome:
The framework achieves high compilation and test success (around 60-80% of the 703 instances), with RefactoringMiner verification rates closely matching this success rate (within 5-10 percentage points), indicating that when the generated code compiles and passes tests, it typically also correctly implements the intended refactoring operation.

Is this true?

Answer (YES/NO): NO